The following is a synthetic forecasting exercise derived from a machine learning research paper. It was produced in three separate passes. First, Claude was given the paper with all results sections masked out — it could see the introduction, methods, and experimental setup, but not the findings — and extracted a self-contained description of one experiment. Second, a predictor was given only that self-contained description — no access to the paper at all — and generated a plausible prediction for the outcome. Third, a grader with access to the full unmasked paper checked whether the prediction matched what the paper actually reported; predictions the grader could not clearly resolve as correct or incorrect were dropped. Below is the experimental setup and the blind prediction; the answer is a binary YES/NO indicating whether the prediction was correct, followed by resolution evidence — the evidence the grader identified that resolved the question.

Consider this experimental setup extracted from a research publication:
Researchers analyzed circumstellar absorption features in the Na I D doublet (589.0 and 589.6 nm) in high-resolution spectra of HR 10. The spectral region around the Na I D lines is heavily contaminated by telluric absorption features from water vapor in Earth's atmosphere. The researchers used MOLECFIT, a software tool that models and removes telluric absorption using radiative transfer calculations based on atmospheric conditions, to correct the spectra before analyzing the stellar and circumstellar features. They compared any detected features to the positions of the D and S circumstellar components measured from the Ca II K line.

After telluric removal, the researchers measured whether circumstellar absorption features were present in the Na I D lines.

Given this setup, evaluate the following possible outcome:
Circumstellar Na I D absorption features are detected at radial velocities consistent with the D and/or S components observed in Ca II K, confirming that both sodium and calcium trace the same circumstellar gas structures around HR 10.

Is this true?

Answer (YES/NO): YES